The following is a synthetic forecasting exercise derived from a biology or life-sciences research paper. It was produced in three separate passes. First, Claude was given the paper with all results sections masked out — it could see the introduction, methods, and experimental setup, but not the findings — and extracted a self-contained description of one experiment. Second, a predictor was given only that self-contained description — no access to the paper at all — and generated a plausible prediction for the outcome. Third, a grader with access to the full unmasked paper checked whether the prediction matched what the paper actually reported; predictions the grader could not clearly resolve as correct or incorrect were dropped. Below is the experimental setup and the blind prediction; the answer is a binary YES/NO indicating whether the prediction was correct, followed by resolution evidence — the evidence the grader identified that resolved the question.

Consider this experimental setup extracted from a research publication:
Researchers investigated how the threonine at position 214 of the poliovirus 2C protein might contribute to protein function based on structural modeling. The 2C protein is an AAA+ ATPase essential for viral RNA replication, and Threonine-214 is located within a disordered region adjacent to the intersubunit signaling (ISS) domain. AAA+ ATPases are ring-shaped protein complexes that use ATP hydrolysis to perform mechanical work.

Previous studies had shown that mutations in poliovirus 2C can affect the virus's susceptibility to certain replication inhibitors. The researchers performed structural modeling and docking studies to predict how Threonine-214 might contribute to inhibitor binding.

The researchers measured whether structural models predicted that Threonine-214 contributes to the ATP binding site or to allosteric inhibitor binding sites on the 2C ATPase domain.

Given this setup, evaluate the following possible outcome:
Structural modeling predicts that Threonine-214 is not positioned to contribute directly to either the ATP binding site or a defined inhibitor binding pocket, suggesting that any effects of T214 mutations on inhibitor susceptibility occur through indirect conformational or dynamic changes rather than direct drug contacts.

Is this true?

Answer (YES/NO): NO